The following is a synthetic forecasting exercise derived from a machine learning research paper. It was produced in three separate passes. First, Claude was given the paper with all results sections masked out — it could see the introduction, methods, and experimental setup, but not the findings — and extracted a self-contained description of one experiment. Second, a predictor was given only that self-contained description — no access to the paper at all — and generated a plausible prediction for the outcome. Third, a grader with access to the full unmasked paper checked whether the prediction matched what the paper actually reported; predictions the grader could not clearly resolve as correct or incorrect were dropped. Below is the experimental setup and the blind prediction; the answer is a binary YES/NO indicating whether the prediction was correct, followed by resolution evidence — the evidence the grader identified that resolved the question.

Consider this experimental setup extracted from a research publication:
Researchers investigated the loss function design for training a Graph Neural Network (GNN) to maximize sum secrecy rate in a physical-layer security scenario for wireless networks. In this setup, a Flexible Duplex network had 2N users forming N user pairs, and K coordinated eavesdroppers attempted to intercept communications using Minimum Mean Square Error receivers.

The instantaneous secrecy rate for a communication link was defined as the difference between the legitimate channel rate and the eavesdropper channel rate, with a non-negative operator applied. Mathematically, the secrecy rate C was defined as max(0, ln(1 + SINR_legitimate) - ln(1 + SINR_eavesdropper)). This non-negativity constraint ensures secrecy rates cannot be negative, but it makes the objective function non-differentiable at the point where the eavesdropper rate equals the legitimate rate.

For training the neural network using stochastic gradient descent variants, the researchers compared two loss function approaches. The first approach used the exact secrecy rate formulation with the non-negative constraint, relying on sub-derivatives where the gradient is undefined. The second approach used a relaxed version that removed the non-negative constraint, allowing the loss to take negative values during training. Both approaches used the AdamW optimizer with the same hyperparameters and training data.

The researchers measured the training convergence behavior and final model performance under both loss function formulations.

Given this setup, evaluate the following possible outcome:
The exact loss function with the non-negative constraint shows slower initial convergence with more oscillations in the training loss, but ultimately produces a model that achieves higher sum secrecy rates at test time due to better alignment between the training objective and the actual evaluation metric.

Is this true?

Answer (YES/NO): NO